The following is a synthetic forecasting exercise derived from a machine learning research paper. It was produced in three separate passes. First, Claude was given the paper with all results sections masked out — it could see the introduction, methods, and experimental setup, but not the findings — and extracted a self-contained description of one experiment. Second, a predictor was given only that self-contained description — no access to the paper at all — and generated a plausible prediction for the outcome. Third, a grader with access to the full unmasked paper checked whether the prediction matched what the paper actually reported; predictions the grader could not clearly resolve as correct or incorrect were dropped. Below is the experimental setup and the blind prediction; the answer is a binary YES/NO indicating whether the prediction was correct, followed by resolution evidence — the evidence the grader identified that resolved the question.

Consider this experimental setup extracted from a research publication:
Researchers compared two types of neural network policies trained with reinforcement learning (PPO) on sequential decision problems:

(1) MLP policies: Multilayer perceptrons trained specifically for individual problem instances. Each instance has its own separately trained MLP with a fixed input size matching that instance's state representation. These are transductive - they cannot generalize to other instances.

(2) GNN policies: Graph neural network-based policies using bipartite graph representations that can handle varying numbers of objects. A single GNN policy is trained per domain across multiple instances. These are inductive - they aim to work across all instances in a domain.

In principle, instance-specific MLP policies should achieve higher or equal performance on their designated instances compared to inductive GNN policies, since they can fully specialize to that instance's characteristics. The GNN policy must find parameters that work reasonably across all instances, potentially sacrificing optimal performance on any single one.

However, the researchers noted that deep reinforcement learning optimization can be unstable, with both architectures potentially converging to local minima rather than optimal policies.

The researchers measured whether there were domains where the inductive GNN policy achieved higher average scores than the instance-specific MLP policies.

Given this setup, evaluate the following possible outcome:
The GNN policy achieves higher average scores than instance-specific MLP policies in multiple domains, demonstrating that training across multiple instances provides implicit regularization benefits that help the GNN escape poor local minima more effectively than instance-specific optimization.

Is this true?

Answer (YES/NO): NO